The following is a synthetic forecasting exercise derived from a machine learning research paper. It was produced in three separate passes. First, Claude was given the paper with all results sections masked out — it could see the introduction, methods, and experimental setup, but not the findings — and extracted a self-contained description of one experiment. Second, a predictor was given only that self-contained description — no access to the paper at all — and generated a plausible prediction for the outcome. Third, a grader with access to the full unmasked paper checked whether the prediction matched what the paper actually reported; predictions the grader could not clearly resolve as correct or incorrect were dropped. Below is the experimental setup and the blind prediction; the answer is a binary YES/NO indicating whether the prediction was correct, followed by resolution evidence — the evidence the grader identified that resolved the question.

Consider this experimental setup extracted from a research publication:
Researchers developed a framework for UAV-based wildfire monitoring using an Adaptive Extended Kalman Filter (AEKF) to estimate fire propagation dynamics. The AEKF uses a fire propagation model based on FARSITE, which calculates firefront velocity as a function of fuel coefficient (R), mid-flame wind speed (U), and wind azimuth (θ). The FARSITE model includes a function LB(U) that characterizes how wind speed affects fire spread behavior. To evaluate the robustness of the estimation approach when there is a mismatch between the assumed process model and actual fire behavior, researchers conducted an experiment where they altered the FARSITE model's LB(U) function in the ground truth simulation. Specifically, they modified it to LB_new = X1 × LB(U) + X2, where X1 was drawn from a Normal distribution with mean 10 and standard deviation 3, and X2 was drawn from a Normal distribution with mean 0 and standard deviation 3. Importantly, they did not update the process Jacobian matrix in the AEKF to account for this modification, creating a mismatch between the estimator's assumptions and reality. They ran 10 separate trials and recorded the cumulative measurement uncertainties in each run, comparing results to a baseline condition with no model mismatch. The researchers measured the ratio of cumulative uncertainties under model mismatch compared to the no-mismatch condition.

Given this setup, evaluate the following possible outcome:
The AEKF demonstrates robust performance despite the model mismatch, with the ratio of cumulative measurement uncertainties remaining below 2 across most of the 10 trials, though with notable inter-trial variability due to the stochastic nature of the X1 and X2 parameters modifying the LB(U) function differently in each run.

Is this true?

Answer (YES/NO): NO